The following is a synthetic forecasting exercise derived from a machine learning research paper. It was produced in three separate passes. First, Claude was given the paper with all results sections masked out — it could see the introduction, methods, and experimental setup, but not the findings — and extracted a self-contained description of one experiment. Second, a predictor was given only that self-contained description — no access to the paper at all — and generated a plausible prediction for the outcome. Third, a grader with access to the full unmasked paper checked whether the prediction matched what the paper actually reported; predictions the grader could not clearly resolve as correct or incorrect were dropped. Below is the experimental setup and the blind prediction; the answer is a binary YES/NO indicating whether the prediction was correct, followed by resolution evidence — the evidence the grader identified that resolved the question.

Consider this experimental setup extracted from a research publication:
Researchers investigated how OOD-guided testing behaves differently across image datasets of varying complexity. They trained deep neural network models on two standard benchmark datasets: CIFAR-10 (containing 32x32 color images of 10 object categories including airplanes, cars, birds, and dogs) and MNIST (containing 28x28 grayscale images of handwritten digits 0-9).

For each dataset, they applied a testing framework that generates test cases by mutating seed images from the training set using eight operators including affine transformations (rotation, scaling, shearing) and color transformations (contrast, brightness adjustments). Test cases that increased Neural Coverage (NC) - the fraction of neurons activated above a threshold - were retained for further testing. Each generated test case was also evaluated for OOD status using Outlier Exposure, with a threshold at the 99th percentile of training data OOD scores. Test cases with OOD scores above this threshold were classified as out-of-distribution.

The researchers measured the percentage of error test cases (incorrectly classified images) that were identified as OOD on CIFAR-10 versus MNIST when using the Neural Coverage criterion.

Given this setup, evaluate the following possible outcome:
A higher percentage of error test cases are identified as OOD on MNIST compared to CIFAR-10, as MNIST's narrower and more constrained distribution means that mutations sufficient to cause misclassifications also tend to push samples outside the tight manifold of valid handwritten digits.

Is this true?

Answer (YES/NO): NO